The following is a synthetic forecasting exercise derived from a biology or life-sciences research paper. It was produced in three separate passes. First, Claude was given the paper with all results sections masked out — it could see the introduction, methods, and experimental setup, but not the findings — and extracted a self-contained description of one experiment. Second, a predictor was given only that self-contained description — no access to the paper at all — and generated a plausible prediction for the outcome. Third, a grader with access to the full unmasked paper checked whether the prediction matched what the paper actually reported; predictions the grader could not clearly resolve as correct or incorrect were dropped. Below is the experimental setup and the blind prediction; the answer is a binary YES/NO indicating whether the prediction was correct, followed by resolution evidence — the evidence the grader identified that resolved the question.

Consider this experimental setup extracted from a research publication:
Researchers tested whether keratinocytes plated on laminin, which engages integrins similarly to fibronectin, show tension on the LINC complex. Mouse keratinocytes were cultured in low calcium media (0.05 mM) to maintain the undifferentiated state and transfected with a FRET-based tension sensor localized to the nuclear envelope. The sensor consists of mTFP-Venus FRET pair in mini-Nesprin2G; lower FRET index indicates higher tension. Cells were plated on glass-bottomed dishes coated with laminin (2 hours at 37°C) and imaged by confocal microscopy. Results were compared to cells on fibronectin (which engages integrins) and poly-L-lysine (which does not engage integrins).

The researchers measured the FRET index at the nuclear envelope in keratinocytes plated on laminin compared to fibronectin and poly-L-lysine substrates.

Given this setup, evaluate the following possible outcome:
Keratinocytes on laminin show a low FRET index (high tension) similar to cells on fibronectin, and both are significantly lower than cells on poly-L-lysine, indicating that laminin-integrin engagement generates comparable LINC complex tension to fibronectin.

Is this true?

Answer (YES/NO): YES